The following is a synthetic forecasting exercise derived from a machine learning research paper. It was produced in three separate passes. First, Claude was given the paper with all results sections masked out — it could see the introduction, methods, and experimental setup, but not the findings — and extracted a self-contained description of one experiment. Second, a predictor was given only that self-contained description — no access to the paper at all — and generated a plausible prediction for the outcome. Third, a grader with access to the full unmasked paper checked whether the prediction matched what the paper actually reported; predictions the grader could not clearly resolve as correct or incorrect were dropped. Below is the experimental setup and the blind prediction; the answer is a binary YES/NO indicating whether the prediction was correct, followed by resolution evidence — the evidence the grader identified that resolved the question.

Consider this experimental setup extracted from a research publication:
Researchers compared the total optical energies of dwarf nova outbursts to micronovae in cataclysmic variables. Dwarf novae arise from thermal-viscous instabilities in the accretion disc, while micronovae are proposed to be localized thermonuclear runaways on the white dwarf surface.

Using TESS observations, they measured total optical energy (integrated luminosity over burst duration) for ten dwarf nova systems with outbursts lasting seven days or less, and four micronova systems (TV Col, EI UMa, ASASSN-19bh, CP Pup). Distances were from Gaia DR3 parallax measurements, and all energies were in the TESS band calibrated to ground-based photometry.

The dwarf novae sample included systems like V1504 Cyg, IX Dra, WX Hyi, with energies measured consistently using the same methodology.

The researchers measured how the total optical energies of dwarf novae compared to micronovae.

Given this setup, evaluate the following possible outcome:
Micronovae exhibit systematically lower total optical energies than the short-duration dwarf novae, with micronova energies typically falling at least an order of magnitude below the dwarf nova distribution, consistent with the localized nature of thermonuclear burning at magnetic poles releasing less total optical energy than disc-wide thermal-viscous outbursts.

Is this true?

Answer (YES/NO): NO